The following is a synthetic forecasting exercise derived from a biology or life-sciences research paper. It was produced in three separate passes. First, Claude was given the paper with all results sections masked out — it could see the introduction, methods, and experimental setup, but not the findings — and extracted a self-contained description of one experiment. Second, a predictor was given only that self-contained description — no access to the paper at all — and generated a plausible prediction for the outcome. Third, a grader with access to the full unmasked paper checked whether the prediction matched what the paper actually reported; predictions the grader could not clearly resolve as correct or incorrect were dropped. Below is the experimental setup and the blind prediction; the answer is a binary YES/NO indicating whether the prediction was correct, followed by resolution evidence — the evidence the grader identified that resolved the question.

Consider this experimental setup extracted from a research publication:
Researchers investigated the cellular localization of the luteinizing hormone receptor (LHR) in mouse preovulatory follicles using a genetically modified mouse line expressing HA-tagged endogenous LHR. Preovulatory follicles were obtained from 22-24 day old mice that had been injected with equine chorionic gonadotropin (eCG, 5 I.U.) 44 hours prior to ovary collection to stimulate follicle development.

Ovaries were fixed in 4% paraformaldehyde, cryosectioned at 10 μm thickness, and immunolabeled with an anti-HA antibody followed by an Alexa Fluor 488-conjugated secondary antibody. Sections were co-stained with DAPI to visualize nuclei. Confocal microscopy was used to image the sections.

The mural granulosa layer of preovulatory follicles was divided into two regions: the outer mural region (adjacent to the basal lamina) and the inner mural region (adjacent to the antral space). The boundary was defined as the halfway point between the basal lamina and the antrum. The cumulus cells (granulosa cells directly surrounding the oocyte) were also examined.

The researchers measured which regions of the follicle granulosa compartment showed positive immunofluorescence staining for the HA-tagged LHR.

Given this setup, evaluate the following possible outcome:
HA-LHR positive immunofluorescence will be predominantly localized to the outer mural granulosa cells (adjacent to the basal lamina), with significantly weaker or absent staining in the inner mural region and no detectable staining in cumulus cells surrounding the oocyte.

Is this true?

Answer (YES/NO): YES